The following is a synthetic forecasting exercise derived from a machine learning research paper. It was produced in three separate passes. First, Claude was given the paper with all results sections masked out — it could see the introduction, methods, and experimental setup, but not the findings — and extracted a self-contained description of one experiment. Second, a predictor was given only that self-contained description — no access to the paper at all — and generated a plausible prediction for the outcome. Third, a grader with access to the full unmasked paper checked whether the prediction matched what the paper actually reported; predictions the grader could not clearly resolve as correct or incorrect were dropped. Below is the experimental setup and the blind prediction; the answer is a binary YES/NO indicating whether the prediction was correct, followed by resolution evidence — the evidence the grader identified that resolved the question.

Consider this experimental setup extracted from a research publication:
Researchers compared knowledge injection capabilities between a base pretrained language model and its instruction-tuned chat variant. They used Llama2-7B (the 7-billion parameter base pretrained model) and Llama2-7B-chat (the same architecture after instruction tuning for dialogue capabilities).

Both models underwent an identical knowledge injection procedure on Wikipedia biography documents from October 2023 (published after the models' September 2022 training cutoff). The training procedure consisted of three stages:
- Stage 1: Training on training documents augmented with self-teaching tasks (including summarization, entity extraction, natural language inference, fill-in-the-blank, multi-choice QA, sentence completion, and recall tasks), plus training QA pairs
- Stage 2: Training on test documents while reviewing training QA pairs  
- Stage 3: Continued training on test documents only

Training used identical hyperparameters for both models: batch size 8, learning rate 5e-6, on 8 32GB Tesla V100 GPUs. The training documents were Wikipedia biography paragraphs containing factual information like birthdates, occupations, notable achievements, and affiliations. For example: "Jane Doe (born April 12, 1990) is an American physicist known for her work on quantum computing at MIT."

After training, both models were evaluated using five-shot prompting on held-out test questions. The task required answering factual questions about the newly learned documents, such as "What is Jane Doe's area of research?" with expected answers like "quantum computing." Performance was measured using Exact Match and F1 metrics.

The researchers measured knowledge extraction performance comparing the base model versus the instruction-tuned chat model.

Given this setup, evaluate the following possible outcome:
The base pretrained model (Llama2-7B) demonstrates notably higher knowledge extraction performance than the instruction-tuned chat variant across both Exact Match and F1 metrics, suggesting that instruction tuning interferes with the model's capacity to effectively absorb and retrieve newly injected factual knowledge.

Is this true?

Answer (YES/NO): YES